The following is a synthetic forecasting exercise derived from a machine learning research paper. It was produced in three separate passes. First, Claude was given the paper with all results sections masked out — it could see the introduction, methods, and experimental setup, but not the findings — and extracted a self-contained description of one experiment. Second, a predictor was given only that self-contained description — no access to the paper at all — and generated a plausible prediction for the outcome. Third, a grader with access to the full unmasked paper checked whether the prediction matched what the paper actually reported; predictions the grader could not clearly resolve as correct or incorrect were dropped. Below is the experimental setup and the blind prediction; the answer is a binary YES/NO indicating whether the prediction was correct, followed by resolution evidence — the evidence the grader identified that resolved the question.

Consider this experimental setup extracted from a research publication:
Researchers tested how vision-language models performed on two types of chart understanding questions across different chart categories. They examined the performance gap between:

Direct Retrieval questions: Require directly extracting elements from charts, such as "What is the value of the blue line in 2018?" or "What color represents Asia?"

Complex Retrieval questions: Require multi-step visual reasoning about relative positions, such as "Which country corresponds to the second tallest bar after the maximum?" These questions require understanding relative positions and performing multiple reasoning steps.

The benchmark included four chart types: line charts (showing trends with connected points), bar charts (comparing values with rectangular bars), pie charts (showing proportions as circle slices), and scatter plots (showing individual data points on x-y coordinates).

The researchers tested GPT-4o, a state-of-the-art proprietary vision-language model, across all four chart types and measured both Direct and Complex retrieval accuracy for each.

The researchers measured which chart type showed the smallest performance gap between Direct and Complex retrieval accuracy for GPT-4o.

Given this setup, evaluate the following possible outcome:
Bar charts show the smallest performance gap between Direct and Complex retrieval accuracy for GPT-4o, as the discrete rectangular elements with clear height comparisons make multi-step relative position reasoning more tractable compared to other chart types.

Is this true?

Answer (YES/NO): NO